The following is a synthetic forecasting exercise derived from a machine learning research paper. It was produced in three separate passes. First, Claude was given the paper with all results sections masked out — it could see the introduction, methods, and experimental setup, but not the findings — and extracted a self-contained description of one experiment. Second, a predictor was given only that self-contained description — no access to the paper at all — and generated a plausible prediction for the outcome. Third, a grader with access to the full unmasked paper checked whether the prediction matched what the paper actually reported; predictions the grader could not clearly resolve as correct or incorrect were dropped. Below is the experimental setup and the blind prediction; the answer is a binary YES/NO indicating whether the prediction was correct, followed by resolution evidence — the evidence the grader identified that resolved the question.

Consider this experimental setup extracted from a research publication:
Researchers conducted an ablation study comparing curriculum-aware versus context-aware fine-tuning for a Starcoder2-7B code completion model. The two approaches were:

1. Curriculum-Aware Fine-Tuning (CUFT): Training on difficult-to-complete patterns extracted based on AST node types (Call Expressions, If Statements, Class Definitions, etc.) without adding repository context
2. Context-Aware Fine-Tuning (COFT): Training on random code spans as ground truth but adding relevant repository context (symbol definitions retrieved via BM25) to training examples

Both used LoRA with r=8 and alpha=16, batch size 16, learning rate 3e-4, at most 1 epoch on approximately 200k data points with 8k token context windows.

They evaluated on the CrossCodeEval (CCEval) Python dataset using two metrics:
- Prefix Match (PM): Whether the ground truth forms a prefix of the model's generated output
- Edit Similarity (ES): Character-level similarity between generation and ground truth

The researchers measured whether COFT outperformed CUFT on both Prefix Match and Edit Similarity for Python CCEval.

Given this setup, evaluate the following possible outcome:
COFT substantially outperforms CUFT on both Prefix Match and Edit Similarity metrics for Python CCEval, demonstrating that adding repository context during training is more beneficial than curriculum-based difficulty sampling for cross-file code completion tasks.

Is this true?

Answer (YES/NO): NO